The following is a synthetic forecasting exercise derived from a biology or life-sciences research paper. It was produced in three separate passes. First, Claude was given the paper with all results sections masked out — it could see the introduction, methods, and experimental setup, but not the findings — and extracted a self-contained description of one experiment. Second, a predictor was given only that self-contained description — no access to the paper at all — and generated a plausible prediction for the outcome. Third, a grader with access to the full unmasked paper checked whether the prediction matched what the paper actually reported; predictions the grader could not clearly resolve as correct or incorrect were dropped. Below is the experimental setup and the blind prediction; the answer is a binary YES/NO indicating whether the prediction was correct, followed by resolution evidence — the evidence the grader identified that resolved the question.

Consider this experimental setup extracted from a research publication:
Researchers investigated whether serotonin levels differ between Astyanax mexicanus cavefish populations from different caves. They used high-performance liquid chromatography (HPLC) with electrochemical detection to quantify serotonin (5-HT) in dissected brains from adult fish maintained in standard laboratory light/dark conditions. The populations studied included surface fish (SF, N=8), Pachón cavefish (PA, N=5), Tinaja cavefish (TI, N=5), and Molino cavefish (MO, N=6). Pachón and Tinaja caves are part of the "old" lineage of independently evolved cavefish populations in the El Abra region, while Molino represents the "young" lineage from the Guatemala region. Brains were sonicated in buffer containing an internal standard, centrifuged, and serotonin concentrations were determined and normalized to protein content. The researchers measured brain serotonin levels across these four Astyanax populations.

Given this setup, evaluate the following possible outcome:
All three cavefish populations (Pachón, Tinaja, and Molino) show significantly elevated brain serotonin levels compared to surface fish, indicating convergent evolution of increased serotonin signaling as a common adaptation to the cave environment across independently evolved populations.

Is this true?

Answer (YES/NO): NO